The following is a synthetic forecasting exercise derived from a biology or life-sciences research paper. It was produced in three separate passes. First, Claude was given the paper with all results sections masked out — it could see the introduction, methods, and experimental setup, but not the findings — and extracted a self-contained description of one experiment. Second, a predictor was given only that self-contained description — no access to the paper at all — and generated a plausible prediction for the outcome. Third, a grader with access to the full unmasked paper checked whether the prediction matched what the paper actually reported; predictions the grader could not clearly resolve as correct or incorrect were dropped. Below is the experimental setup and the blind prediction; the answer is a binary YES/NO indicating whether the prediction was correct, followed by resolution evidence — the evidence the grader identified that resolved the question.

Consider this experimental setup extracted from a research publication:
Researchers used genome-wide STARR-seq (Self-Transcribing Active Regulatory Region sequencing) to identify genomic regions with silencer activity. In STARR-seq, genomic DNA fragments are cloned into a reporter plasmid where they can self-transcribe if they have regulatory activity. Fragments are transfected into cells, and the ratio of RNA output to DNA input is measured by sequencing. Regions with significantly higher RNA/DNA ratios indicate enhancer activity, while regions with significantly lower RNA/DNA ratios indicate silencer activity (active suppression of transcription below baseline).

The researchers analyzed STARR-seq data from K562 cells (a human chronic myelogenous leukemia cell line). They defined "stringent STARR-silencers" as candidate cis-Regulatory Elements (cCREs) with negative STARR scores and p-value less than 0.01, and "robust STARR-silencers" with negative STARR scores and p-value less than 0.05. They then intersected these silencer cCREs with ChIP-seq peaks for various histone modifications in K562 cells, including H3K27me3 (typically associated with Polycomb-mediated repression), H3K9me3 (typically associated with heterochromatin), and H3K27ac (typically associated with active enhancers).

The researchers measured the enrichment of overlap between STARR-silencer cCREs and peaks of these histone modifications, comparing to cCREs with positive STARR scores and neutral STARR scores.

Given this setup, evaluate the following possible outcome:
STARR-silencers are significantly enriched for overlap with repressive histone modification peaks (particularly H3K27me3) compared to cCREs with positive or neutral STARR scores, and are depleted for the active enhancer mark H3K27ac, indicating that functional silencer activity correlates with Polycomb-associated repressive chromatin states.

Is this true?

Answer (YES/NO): NO